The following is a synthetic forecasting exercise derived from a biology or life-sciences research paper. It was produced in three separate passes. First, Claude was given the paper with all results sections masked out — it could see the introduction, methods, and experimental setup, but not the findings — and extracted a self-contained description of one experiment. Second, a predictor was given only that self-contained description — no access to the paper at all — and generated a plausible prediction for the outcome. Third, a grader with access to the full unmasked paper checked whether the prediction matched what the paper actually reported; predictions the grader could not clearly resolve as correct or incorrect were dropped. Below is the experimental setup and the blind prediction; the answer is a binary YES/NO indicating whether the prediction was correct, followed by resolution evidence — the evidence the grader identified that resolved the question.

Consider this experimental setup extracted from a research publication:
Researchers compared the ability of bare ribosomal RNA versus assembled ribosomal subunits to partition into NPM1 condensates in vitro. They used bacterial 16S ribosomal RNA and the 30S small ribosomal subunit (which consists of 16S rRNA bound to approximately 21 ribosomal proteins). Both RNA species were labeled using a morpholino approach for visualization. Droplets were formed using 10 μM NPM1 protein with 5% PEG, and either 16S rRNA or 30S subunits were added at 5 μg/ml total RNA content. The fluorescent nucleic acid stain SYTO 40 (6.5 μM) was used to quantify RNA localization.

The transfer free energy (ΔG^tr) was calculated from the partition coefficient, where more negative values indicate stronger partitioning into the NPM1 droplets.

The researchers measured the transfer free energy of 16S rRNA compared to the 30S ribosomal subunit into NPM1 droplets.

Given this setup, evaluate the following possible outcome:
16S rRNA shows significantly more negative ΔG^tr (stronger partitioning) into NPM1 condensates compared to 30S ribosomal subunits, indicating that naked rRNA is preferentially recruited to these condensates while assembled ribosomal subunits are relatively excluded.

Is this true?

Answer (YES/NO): YES